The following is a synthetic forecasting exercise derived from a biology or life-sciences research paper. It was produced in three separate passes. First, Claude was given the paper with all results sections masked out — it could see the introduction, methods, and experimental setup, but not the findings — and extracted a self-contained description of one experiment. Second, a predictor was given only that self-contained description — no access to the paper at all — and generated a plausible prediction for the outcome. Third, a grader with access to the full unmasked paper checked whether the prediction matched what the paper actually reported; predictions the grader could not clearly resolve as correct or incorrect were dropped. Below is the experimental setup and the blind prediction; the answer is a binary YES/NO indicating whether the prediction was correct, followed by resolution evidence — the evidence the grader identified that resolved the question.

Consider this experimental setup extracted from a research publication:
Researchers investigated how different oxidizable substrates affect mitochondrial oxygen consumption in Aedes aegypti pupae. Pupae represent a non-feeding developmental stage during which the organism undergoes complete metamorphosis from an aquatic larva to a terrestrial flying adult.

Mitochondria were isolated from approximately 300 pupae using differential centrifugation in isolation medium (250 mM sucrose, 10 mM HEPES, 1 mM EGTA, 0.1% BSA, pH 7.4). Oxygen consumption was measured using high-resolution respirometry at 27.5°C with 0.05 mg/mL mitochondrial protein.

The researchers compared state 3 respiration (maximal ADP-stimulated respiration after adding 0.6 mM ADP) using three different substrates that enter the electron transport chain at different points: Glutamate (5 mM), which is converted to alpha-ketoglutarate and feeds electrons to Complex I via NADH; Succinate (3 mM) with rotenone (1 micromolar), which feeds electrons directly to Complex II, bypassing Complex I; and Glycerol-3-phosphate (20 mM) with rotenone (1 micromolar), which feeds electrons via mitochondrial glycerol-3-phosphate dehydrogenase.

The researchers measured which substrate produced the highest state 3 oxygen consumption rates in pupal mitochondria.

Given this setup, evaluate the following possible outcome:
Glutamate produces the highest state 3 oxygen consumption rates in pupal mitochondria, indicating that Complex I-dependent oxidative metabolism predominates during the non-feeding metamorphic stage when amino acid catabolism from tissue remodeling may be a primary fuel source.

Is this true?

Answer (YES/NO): NO